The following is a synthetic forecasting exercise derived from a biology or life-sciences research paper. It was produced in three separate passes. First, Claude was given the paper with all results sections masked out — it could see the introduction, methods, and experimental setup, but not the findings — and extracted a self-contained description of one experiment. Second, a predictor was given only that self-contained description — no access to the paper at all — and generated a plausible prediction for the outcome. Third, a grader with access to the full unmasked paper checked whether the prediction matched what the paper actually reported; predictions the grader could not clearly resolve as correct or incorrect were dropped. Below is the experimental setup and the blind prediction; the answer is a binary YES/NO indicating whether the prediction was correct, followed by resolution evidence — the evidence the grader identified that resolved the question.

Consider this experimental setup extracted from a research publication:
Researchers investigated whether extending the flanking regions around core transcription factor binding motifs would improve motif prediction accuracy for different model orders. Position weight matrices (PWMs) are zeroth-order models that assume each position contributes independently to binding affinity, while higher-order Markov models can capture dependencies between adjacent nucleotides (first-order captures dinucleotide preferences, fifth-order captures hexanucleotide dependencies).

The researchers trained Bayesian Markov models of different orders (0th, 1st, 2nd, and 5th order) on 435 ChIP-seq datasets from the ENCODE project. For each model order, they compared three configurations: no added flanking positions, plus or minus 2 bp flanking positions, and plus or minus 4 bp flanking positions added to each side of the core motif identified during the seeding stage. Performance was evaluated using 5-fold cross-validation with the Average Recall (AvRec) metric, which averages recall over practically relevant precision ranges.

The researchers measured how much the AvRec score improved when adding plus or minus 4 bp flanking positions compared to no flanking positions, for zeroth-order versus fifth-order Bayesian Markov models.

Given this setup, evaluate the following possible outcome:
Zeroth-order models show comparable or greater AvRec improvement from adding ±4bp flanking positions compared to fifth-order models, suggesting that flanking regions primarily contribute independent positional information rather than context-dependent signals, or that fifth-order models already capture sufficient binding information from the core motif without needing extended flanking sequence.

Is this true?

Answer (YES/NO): NO